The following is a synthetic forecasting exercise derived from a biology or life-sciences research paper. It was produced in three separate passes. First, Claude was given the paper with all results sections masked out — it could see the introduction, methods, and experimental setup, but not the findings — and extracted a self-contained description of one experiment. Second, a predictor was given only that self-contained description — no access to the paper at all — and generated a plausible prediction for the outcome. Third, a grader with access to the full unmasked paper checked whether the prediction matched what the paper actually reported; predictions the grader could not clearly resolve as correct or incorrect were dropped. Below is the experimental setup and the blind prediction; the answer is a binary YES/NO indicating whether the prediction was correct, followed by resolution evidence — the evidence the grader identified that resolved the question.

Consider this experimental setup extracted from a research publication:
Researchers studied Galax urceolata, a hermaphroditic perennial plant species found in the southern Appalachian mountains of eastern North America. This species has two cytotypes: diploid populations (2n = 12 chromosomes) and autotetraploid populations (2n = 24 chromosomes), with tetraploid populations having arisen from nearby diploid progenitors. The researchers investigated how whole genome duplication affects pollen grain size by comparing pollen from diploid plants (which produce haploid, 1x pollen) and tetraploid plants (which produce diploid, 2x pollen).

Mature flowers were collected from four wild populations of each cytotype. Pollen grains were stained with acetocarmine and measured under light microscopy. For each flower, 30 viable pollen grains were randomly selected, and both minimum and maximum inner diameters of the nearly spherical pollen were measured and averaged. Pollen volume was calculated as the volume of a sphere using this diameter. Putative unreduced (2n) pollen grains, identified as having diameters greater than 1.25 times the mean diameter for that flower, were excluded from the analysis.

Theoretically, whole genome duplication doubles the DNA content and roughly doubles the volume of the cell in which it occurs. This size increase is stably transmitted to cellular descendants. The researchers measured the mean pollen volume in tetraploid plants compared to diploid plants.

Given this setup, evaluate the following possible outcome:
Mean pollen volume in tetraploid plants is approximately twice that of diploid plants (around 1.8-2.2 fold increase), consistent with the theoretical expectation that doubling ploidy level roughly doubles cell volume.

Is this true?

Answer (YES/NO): NO